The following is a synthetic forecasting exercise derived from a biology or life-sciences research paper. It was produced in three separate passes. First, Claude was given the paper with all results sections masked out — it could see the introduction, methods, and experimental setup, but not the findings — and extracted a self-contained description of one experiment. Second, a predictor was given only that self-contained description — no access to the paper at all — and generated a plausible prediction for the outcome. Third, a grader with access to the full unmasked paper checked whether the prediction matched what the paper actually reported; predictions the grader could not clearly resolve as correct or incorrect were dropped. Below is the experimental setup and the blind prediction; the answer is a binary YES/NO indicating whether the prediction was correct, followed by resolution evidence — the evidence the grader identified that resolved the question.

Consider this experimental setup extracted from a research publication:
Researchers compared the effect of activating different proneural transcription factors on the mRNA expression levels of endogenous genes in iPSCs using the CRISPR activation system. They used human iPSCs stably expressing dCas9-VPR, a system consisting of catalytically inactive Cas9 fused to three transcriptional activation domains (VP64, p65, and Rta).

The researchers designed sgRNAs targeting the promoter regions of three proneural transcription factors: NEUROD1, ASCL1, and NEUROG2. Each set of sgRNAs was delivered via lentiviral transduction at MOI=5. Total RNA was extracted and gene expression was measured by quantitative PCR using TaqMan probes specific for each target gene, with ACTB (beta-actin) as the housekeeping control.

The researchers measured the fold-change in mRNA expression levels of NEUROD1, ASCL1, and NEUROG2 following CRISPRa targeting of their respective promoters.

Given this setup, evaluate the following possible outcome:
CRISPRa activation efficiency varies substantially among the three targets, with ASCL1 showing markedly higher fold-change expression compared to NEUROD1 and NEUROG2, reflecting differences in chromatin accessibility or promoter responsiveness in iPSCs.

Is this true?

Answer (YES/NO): NO